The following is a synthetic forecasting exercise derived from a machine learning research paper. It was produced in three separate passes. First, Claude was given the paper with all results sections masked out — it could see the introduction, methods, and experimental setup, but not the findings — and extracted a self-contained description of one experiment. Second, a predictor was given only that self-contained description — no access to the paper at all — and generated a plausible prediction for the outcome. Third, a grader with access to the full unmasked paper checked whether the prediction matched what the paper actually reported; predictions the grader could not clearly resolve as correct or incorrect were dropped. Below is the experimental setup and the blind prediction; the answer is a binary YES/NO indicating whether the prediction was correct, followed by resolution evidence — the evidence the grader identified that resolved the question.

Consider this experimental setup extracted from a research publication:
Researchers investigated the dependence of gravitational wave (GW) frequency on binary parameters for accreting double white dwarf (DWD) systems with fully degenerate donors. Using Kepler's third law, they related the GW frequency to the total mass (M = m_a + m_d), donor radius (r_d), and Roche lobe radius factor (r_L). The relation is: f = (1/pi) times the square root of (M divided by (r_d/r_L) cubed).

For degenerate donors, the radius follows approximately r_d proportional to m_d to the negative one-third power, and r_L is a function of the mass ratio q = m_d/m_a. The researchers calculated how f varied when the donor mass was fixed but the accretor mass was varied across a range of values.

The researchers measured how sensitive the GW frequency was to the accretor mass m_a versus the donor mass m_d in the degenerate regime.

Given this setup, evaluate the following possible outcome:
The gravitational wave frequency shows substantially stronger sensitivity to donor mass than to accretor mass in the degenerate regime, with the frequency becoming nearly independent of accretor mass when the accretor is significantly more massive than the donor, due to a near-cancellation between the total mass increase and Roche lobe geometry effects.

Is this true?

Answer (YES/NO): YES